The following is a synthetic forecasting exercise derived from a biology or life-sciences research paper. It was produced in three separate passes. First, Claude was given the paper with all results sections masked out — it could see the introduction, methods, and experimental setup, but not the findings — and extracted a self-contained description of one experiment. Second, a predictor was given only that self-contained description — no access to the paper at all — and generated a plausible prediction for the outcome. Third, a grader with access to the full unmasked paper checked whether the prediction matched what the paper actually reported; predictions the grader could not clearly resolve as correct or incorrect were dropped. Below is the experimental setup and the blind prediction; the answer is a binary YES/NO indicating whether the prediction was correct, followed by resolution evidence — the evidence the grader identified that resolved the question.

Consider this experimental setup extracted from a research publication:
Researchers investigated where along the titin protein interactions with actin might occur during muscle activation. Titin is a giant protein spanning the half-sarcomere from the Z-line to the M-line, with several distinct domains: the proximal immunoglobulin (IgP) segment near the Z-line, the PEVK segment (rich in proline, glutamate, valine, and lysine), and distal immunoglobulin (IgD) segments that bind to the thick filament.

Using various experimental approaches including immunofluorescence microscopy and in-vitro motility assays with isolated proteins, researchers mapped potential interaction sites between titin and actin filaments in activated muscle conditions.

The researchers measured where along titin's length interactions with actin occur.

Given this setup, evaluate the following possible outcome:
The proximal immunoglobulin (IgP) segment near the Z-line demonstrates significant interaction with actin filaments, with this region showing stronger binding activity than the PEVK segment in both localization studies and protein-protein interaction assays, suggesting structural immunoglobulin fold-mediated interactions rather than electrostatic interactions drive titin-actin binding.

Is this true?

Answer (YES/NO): NO